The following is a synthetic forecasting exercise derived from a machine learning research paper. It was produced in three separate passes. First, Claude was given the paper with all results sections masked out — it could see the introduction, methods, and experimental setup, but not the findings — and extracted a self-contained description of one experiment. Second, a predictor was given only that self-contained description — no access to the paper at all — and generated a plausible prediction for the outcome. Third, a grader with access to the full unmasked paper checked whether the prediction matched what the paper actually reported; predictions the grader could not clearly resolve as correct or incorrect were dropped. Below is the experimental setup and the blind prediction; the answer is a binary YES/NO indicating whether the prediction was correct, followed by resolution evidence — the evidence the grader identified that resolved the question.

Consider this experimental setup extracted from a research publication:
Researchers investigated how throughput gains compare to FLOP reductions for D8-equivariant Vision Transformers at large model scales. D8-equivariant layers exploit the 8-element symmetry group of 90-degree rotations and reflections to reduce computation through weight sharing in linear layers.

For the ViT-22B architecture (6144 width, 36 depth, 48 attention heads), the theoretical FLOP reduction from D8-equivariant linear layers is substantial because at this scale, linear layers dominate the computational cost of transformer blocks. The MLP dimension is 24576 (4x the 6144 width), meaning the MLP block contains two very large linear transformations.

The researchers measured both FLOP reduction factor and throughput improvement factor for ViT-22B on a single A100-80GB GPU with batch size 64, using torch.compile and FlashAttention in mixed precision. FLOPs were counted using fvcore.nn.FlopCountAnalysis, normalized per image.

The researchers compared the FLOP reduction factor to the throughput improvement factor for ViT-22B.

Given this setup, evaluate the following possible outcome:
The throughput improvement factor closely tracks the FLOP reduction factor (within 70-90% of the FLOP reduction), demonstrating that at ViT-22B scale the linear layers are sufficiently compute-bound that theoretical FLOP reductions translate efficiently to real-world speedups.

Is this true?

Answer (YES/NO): NO